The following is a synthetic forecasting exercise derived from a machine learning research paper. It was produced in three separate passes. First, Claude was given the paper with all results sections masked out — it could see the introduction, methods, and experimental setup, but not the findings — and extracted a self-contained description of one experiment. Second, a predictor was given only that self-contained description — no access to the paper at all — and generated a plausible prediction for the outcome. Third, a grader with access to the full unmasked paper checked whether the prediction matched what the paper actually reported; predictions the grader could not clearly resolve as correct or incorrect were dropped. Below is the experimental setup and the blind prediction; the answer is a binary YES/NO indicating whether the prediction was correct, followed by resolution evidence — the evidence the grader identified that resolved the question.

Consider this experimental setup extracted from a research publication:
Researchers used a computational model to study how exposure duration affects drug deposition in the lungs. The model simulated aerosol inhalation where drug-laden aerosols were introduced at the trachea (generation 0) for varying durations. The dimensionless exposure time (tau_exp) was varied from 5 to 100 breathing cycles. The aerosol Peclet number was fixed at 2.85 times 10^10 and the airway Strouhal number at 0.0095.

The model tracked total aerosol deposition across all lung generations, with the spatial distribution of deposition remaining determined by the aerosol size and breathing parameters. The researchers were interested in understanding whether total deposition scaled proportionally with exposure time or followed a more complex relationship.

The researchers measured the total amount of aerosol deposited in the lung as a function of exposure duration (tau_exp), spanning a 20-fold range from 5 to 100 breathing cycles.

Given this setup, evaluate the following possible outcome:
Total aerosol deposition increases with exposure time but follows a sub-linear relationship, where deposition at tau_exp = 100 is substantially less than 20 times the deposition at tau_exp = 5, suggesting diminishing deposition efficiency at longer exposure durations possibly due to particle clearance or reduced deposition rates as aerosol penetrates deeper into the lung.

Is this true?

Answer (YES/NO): NO